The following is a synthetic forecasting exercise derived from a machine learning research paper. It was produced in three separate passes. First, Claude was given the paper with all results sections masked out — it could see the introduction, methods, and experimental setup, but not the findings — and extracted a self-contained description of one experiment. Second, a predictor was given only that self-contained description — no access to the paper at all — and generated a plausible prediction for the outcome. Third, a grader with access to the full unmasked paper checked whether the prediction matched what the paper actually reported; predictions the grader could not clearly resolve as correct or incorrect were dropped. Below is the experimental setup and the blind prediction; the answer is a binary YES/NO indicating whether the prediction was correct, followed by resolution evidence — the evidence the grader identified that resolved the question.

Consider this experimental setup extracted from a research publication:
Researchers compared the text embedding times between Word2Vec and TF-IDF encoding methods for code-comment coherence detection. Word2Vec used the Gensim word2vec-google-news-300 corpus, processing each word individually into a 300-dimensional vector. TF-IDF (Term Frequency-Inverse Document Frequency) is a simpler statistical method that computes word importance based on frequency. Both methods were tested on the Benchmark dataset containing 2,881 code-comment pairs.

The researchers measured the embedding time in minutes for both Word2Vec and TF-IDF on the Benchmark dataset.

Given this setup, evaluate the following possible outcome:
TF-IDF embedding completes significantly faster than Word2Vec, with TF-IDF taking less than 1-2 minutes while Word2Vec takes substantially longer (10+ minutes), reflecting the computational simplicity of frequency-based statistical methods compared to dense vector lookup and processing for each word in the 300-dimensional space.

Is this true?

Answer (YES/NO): YES